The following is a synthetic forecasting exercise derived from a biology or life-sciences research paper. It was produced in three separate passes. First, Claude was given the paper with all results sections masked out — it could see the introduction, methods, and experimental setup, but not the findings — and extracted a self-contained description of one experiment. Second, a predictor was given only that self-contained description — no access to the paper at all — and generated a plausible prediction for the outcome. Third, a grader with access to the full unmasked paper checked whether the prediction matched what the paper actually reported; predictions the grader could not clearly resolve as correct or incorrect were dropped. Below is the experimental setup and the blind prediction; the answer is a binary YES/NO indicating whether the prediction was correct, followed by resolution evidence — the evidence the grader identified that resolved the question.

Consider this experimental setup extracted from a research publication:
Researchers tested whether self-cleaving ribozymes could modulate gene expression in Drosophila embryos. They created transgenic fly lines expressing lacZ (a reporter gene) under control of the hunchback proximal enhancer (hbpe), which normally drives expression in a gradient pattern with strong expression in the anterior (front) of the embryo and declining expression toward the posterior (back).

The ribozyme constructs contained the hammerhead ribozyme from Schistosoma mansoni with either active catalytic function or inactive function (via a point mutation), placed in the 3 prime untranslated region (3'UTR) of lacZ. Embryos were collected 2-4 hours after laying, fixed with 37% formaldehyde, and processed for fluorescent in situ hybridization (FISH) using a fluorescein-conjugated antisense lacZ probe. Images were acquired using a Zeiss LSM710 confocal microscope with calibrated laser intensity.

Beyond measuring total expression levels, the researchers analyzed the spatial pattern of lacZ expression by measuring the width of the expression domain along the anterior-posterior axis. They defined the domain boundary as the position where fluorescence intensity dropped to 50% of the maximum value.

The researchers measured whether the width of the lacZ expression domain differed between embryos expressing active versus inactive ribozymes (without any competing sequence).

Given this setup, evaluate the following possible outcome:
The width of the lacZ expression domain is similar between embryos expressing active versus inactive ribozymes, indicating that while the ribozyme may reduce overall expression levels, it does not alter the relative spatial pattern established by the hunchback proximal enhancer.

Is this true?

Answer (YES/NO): YES